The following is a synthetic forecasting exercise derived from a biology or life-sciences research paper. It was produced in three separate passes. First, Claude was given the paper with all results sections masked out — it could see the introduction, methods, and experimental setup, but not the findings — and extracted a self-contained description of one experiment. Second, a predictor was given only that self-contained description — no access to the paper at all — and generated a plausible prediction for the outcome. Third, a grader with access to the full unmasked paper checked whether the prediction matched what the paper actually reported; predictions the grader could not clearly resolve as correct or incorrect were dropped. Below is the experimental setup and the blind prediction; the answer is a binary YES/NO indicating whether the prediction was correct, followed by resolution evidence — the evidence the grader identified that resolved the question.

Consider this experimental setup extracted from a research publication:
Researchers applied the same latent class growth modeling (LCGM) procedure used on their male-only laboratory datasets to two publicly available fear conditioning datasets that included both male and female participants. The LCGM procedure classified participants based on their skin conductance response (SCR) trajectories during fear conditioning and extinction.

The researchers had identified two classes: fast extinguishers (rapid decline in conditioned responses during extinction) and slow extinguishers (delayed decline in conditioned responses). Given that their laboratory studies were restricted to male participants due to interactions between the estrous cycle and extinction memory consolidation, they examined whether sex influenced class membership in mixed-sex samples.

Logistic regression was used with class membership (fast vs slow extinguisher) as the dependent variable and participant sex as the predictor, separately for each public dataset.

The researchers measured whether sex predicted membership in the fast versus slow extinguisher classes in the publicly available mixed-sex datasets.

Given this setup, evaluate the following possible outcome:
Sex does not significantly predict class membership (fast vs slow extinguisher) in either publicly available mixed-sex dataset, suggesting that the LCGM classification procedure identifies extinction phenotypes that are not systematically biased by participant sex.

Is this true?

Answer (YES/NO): YES